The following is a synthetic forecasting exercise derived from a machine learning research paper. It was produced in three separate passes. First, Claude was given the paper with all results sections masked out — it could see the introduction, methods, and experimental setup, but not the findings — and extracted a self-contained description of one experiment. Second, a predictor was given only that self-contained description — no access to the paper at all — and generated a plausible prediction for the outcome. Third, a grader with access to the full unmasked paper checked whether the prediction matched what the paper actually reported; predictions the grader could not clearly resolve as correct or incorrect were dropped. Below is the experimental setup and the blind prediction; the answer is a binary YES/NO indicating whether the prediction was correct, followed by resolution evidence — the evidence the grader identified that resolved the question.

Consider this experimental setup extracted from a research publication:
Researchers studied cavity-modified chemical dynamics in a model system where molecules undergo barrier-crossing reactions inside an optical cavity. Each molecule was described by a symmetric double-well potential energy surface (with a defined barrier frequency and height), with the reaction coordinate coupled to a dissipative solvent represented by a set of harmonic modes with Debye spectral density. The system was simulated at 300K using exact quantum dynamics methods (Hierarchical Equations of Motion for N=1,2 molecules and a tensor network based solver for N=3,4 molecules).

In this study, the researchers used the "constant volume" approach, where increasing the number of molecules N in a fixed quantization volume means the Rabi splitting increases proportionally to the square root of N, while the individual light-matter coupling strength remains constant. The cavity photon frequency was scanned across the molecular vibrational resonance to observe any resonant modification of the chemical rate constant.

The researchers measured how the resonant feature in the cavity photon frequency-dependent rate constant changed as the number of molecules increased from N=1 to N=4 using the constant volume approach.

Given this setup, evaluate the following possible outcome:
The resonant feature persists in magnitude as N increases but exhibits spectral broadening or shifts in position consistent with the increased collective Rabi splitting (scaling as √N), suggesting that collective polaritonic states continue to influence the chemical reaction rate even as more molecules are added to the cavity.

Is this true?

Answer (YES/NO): NO